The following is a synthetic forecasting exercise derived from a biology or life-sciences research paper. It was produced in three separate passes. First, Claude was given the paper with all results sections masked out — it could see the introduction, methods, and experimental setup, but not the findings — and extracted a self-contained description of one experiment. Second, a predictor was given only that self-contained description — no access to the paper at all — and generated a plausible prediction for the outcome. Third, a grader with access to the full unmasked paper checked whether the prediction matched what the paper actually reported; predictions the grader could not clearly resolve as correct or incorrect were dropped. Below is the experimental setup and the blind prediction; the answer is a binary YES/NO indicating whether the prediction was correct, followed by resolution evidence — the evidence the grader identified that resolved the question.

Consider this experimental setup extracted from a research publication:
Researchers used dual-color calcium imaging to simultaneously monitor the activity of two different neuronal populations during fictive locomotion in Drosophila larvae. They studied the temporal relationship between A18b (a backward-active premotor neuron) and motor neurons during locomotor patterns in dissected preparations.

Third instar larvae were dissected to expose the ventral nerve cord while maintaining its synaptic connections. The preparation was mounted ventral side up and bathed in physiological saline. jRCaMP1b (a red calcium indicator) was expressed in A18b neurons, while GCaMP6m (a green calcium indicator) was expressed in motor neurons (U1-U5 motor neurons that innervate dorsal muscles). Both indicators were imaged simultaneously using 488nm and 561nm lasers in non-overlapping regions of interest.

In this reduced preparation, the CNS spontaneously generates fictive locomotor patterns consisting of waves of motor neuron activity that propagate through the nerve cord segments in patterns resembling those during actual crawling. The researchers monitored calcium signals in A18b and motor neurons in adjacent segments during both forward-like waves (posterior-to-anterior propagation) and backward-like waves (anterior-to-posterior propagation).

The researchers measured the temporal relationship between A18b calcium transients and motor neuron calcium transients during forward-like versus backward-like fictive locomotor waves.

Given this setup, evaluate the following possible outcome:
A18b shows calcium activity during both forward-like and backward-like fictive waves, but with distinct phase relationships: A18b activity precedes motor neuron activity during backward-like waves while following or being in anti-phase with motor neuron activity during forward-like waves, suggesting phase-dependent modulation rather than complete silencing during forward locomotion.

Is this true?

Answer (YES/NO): NO